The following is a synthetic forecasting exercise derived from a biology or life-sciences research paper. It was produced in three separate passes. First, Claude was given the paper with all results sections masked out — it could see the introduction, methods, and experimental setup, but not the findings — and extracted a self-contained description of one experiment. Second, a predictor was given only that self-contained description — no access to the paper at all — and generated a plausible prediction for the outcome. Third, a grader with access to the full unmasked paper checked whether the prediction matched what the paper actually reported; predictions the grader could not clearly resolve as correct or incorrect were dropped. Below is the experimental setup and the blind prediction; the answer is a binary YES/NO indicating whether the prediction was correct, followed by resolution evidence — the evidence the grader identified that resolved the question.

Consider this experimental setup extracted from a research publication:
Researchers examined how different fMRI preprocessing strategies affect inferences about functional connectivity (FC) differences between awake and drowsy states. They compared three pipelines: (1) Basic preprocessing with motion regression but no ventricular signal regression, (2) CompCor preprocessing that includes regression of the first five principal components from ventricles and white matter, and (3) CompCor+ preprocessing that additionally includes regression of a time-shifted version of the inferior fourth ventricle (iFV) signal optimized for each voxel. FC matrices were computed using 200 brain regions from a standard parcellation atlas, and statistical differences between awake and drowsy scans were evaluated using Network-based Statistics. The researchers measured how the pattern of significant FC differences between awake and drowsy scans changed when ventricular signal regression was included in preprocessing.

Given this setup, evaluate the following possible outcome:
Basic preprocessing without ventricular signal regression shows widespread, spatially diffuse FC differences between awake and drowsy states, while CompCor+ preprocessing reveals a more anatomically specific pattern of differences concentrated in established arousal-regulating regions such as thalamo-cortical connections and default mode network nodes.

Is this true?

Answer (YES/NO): NO